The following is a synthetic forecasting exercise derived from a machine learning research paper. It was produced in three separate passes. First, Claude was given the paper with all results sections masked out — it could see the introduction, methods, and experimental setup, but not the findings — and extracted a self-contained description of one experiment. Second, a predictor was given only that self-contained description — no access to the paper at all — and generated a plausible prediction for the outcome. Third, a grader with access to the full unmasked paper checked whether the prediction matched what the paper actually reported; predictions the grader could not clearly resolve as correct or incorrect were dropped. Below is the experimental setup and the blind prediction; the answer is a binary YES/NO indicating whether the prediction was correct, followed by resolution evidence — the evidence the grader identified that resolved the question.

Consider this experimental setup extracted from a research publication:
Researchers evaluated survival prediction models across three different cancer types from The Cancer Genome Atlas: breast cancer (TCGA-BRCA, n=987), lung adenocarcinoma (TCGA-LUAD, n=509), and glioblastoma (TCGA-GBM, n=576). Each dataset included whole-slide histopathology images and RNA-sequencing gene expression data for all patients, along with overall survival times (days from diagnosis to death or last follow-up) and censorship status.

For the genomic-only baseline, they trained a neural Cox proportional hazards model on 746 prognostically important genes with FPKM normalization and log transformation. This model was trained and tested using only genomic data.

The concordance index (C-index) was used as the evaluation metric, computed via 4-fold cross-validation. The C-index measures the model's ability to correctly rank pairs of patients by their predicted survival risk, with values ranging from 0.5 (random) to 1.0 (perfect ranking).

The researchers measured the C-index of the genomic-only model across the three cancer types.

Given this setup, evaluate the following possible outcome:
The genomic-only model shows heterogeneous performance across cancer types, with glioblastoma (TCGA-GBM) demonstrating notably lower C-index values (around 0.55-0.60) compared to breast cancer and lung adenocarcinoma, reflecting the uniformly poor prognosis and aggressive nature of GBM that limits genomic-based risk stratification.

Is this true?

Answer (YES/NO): NO